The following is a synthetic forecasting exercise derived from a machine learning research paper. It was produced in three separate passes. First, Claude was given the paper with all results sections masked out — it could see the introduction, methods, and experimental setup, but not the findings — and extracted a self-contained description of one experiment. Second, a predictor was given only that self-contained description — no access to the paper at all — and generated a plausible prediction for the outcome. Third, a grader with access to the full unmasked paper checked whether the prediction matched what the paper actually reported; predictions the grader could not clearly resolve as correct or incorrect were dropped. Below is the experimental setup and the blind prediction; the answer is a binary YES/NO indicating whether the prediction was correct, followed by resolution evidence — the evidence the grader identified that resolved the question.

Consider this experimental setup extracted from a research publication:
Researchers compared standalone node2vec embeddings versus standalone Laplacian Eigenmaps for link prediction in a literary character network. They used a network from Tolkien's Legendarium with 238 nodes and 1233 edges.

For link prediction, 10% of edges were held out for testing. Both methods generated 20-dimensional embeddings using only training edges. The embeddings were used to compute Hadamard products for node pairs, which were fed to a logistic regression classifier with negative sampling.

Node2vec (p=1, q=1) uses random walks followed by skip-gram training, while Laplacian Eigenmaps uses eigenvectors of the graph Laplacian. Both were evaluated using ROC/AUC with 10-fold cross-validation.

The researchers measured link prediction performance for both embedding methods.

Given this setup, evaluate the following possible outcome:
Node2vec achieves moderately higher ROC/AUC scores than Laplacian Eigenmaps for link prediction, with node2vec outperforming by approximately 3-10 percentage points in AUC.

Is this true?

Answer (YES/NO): NO